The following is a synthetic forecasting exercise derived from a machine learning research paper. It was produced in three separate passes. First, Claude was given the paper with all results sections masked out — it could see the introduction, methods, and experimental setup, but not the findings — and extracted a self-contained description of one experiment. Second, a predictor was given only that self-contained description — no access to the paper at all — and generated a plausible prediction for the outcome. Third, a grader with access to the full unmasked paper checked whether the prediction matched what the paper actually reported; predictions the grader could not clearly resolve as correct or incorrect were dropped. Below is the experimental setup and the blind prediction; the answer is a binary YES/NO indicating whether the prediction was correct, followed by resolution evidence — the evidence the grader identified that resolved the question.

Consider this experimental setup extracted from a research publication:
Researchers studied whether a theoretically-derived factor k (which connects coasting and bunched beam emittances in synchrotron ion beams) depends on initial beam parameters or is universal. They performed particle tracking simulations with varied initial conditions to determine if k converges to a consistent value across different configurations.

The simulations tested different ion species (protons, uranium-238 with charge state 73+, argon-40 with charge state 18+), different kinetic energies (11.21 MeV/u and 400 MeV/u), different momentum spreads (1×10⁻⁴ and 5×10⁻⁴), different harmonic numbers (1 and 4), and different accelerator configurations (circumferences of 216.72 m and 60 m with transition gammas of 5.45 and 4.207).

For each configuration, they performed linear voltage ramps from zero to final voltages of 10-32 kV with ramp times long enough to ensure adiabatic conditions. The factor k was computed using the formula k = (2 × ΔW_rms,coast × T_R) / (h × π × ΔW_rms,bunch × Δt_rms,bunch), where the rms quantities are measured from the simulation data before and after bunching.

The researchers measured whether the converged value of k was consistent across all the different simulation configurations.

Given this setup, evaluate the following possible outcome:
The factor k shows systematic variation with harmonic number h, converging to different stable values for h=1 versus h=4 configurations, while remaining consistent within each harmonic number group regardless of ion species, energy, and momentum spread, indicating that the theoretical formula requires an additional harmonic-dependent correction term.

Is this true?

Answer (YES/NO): NO